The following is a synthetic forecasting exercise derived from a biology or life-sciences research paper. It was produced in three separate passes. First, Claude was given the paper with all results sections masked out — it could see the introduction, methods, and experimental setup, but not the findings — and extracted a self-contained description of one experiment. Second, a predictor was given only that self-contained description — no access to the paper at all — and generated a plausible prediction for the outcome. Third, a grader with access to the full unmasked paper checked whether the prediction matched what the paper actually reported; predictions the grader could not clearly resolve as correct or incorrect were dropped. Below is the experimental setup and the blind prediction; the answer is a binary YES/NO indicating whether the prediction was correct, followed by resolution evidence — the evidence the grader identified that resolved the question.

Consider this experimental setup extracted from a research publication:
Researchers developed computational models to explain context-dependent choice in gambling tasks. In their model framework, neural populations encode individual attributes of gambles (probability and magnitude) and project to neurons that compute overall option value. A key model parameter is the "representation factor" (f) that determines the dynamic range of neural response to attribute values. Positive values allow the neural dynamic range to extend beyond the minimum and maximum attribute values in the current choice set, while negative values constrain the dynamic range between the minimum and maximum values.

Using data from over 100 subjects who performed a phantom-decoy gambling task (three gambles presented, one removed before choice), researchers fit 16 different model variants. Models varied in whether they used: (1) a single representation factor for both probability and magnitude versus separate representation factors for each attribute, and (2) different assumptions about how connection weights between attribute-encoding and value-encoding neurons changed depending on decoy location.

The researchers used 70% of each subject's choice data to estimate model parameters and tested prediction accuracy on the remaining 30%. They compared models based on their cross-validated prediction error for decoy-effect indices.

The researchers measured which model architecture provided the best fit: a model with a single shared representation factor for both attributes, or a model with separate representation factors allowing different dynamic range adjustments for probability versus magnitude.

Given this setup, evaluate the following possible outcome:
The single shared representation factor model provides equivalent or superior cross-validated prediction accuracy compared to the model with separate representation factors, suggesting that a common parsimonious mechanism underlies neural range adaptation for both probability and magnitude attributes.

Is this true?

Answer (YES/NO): NO